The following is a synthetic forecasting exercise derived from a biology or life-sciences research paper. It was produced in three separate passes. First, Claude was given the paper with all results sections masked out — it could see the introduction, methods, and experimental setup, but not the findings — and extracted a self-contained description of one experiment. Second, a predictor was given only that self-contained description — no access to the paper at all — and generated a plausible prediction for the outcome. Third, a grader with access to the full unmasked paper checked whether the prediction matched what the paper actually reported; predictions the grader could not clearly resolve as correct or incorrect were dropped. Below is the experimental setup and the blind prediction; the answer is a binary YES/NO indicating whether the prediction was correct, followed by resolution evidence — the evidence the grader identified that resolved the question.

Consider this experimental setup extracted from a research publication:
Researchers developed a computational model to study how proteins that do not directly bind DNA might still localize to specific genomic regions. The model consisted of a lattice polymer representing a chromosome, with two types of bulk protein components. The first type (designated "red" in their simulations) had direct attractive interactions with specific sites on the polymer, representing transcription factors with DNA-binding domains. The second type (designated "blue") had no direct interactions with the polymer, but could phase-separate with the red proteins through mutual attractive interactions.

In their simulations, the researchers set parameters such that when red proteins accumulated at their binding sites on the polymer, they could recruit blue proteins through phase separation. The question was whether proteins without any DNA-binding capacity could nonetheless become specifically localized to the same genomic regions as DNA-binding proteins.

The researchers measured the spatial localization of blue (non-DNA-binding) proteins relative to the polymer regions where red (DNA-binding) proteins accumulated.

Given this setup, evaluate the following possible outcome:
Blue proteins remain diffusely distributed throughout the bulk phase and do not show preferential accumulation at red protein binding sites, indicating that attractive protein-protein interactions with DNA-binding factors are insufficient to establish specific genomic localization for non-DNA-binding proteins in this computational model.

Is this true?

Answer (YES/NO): NO